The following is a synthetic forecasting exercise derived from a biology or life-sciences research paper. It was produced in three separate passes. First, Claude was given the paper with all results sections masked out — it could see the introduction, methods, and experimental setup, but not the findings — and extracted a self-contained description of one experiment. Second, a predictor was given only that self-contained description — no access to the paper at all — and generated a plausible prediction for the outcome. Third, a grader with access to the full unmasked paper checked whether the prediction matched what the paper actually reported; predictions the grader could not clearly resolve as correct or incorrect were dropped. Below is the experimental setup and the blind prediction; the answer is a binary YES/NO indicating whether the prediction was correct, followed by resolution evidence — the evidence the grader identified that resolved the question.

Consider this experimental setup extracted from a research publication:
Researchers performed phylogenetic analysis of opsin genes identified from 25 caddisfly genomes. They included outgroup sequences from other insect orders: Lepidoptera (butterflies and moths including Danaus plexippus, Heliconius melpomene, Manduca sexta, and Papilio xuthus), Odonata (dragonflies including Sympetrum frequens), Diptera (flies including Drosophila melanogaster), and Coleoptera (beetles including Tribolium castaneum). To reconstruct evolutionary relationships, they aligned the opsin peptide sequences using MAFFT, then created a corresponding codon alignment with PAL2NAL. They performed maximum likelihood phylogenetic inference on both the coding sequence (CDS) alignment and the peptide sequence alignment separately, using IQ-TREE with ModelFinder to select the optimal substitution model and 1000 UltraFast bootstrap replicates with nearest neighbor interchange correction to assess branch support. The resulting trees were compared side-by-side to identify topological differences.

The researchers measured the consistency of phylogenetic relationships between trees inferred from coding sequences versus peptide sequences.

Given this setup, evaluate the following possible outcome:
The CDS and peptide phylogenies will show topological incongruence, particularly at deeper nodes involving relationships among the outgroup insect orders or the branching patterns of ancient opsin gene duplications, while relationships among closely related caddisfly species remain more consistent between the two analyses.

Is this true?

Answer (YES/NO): NO